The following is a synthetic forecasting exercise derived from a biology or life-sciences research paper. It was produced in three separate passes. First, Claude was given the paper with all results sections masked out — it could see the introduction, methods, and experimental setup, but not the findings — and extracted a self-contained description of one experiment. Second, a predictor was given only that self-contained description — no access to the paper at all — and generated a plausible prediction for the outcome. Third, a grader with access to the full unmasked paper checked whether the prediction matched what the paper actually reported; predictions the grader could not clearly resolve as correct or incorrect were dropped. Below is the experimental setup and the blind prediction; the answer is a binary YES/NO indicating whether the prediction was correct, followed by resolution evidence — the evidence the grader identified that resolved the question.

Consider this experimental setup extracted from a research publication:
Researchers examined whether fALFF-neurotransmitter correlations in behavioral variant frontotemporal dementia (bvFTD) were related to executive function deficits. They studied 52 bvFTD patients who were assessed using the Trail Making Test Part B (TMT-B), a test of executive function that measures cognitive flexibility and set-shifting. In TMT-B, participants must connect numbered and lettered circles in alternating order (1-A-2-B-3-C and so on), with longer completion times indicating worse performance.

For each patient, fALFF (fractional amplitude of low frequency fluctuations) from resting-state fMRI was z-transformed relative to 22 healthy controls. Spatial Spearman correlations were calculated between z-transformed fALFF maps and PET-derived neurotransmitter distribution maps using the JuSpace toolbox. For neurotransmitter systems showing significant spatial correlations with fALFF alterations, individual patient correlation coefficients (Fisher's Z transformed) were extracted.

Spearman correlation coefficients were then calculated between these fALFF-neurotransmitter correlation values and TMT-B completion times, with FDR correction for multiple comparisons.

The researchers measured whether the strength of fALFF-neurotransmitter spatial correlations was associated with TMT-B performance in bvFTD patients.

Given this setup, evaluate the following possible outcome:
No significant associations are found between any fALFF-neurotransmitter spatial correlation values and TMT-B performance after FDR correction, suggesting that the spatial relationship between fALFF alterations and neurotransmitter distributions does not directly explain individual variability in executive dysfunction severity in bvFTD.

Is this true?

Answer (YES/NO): YES